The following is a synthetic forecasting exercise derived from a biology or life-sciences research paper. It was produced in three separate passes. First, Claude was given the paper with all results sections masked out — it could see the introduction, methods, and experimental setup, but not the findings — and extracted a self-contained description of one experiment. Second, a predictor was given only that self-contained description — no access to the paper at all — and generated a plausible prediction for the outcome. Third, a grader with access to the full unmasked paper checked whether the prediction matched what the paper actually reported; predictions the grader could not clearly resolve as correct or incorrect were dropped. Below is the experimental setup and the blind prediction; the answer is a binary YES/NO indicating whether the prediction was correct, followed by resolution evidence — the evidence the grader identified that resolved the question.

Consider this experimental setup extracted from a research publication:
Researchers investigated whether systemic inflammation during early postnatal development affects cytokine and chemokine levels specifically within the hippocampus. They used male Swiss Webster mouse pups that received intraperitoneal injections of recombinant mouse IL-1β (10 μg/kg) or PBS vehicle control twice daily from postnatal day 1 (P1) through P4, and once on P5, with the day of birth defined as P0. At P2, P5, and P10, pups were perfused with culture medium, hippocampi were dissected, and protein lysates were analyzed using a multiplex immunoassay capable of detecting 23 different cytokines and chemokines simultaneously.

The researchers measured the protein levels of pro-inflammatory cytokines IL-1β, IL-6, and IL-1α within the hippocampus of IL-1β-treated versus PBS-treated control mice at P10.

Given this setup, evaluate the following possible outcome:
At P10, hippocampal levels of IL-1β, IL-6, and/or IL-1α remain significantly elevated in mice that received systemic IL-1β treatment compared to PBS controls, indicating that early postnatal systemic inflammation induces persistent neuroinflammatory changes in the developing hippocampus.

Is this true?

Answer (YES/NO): YES